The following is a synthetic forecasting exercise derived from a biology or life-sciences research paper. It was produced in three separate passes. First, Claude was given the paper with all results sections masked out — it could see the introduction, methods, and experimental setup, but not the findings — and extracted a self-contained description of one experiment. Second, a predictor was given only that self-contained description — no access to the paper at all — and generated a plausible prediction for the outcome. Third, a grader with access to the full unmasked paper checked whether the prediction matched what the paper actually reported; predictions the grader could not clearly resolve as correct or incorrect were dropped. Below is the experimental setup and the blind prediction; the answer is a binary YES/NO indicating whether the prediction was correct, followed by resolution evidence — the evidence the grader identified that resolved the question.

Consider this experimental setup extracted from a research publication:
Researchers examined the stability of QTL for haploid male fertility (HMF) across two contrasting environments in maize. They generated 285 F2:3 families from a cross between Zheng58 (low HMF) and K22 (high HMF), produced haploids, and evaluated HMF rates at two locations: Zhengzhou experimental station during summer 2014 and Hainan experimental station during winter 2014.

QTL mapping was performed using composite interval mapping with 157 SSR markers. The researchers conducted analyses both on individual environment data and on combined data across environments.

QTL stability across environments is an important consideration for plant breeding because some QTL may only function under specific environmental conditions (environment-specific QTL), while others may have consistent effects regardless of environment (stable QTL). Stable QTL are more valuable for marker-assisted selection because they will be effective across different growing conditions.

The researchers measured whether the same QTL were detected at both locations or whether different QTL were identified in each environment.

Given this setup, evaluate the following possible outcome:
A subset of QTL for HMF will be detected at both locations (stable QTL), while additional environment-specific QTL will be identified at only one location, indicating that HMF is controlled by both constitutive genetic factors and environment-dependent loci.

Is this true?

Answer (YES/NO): YES